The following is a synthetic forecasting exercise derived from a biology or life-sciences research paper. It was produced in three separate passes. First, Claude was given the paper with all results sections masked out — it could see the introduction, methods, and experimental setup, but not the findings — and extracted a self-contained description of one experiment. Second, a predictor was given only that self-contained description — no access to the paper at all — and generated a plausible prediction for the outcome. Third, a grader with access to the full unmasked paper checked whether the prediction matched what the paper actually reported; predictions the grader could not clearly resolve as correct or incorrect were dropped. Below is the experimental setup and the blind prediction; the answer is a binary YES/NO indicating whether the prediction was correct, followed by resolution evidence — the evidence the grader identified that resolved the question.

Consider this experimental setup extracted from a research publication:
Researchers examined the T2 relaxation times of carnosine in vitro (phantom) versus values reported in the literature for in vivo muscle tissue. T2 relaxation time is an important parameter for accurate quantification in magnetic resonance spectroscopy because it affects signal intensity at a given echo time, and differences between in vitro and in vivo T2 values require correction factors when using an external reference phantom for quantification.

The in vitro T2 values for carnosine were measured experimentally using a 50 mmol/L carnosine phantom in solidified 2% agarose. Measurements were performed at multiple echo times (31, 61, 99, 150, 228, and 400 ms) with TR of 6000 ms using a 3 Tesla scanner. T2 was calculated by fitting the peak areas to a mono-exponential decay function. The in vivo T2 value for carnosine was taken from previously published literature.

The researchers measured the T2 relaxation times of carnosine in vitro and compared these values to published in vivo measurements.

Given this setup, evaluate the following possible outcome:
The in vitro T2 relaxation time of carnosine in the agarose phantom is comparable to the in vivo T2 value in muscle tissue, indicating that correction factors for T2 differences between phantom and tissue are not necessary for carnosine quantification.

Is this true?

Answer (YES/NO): NO